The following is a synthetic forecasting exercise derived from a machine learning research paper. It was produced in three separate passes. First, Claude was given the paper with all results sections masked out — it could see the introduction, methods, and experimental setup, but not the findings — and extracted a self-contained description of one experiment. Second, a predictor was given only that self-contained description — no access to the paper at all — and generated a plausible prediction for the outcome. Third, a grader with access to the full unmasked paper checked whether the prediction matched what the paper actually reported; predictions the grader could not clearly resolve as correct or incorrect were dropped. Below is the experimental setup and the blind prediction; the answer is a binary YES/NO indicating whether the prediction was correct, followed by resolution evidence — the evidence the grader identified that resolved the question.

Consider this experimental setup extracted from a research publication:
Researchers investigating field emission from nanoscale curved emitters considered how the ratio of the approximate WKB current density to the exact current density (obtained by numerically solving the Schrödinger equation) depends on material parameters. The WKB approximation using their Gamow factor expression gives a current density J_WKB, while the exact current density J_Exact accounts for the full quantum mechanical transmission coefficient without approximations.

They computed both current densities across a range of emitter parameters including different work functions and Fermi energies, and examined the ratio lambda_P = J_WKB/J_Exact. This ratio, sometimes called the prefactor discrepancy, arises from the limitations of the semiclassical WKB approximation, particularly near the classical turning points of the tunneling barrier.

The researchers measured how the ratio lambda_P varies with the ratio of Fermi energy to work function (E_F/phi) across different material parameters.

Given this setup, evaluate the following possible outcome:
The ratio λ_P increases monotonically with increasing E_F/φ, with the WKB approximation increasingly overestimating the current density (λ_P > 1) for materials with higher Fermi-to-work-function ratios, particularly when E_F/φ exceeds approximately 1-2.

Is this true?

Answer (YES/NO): YES